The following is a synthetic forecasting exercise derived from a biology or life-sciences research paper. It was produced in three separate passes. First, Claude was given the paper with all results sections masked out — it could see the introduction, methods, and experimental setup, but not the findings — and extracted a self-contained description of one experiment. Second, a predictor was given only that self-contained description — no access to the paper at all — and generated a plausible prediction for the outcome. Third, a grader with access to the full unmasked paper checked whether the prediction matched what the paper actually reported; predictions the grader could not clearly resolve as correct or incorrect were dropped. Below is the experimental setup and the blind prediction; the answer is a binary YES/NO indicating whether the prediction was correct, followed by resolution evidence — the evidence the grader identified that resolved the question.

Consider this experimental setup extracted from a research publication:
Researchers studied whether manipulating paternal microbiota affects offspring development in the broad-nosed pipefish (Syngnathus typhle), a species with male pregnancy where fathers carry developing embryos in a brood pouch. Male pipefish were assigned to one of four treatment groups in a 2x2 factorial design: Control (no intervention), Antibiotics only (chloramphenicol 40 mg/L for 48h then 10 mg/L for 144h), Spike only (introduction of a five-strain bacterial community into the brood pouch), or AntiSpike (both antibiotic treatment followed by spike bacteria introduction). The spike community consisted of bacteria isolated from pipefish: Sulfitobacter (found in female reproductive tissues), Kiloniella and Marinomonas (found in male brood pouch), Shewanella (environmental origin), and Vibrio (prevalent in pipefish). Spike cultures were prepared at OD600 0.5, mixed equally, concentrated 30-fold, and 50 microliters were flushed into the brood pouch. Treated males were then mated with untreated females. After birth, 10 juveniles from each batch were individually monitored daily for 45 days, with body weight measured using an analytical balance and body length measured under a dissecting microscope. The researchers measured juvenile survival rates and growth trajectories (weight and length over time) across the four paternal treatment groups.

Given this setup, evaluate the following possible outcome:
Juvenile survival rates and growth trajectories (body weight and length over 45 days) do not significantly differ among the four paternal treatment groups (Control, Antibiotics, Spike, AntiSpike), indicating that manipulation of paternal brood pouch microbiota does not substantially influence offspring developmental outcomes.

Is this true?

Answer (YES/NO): NO